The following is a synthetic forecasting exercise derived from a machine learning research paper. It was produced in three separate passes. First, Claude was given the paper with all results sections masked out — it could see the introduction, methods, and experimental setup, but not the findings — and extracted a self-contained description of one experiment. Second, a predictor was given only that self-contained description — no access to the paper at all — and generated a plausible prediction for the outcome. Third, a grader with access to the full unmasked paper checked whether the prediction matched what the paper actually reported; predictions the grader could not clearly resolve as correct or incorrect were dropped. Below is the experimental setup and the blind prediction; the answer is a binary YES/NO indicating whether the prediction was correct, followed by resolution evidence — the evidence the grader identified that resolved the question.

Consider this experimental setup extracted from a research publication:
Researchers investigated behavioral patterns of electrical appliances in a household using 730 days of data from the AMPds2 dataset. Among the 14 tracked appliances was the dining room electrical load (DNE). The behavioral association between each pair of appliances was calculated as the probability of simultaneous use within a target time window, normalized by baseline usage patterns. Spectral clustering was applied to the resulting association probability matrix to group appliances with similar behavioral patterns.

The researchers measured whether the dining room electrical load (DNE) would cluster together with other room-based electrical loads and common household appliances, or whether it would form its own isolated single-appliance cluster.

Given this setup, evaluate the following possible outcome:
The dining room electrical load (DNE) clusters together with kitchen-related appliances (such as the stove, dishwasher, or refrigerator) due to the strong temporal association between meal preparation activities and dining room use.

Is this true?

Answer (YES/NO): NO